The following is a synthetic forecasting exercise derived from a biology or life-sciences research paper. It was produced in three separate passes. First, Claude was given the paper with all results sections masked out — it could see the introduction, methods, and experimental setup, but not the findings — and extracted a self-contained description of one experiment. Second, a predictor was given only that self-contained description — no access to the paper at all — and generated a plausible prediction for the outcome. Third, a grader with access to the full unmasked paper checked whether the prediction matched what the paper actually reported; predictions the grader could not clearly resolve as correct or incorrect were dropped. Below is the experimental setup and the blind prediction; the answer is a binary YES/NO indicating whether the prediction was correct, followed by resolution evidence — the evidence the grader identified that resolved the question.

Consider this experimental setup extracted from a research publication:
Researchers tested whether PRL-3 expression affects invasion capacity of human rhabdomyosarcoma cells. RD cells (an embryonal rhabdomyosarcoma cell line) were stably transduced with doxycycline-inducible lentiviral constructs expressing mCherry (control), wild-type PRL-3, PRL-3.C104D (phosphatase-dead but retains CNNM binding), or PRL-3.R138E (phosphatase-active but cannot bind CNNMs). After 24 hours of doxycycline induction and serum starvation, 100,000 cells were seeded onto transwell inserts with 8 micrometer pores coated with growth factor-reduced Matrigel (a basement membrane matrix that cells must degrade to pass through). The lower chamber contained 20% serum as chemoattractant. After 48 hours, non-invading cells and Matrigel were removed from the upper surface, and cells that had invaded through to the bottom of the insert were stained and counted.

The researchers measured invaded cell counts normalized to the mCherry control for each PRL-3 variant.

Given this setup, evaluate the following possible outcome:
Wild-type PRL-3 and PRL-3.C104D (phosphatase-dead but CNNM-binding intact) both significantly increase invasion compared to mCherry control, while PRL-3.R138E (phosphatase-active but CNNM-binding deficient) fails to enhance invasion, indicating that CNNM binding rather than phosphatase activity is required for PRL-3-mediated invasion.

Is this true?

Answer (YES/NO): YES